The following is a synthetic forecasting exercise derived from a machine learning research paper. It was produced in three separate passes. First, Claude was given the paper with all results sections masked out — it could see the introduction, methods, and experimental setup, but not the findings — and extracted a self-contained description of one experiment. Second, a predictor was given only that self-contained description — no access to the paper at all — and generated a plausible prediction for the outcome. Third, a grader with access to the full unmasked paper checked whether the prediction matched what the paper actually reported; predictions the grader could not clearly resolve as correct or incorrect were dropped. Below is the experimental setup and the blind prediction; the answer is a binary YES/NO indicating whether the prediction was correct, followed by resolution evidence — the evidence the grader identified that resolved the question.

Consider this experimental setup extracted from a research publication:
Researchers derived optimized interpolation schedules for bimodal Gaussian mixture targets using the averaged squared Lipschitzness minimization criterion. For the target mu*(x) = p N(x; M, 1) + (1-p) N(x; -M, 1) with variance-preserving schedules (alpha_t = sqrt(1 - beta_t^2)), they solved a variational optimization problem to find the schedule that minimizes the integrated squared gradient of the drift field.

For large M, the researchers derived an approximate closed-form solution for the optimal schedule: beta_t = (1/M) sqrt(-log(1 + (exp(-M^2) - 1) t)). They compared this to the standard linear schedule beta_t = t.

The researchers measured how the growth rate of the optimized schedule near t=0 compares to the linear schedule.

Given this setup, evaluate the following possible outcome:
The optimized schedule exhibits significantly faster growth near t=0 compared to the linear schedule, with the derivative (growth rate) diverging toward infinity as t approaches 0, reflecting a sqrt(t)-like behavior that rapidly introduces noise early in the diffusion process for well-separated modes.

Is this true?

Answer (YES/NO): NO